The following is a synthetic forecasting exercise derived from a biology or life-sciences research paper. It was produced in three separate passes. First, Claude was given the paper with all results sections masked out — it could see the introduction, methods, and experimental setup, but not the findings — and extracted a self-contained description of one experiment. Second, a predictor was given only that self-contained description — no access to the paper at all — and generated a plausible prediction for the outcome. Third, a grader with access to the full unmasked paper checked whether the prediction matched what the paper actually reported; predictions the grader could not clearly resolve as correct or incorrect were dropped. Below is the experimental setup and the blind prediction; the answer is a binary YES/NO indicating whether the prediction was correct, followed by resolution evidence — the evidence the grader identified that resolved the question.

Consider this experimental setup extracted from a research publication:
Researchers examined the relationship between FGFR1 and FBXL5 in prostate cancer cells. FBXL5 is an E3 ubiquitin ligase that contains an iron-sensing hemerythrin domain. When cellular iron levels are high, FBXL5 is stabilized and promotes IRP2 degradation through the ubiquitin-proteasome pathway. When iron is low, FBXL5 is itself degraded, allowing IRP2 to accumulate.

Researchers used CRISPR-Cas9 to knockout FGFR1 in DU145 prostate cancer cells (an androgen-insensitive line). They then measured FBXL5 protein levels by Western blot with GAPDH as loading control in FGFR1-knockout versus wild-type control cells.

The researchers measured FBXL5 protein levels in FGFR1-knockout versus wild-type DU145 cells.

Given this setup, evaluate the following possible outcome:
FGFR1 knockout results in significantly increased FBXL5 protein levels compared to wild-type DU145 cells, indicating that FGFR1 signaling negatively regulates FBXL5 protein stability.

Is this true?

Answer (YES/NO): NO